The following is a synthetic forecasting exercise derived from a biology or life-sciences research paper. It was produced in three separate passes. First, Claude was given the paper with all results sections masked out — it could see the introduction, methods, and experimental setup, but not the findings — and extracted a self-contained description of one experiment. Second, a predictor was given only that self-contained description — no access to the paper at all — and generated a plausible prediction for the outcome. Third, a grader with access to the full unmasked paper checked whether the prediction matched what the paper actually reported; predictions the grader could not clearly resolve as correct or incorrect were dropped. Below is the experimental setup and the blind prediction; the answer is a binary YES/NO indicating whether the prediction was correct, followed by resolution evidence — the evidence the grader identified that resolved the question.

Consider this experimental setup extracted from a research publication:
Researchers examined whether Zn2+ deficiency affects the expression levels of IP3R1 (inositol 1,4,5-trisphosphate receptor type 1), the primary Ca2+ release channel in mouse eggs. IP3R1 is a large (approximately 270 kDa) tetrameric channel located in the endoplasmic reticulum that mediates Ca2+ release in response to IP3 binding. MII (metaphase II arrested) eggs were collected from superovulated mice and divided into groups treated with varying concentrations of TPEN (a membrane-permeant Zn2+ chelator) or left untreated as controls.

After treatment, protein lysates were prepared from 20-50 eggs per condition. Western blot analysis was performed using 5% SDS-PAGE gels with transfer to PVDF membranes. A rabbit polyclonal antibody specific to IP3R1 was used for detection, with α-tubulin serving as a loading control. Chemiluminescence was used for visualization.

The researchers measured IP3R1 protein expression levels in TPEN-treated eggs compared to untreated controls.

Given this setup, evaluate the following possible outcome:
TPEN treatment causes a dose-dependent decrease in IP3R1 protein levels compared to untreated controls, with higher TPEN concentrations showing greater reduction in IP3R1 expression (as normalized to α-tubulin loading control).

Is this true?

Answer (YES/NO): NO